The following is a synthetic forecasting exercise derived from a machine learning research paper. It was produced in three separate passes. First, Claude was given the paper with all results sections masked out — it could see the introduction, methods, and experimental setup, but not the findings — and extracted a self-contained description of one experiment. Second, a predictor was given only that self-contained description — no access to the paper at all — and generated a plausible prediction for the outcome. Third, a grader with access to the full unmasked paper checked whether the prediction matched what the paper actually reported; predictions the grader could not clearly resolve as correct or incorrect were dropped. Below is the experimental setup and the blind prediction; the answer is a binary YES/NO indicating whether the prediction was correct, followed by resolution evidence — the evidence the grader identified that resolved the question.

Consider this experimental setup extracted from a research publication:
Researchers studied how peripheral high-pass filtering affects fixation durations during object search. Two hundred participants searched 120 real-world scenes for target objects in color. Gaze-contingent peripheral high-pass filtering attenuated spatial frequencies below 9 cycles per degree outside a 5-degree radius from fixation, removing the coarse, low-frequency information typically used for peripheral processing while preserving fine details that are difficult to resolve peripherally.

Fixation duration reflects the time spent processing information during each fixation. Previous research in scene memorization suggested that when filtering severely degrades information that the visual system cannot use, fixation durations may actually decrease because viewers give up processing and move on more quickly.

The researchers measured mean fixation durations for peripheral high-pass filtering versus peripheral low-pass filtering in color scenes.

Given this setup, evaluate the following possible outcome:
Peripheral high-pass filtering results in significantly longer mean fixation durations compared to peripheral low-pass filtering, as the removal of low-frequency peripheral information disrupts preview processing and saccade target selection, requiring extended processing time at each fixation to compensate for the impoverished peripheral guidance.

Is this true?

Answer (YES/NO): NO